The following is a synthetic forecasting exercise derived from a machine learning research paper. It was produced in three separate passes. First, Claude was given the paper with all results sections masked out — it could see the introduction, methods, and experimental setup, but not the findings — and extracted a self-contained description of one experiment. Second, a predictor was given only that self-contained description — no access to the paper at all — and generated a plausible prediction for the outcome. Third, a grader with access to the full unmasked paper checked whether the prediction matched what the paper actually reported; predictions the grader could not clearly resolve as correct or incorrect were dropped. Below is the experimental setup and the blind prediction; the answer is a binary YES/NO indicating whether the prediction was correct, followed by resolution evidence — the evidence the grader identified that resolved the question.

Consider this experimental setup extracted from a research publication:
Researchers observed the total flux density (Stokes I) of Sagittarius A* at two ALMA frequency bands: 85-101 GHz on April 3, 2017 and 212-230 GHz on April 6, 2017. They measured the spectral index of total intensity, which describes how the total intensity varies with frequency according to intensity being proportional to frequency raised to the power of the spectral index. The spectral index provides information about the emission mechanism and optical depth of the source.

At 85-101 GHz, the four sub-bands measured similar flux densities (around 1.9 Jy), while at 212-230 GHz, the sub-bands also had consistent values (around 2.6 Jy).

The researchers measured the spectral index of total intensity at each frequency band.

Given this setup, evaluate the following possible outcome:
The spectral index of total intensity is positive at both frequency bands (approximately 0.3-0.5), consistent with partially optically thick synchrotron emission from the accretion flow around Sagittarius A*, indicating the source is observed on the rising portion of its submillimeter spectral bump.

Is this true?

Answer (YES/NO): NO